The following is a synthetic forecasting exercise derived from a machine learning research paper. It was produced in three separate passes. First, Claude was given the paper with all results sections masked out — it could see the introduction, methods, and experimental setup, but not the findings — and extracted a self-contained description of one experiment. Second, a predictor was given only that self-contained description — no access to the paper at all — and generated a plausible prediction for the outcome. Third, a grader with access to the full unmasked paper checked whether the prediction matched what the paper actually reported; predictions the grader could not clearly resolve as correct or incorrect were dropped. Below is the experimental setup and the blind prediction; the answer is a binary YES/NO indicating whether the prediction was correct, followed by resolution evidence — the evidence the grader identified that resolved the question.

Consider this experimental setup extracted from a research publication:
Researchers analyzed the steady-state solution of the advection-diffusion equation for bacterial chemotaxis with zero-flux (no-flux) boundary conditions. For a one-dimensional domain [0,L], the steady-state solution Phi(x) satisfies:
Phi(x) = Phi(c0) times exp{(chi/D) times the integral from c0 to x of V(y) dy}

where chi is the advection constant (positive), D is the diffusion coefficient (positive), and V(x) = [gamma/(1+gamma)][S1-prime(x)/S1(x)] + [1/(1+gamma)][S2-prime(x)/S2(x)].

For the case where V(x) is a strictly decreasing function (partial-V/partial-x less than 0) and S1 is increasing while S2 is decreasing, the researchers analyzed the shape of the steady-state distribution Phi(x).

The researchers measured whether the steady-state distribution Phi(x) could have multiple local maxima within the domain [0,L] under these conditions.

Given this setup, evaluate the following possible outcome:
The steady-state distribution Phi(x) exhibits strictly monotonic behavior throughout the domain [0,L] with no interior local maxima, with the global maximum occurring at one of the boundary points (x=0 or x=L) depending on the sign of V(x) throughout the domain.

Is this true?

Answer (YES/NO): NO